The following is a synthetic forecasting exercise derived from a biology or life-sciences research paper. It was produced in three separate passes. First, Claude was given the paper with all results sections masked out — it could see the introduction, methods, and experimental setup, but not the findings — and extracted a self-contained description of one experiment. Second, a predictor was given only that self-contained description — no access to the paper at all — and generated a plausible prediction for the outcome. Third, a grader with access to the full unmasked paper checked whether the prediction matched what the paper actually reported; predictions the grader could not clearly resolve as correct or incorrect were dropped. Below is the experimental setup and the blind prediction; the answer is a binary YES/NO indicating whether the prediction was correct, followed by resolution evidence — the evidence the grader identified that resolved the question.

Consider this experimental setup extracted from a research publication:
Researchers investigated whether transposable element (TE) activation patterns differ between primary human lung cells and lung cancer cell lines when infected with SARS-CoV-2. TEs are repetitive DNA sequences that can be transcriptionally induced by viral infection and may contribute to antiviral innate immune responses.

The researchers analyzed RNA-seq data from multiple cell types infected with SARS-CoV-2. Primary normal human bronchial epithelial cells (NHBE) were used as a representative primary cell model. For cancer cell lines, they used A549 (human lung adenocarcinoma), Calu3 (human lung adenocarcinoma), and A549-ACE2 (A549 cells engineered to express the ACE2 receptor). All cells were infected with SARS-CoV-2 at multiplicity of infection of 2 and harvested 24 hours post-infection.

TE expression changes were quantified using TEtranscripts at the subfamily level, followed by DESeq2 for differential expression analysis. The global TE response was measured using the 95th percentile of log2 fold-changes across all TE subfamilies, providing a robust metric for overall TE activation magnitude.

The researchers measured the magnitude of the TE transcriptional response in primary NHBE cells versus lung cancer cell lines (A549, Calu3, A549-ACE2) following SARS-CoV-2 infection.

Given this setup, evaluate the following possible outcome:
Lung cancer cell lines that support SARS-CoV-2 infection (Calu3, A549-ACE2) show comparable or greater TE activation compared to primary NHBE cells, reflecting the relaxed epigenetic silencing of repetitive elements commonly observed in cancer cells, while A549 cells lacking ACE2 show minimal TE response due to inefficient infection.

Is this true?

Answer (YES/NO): NO